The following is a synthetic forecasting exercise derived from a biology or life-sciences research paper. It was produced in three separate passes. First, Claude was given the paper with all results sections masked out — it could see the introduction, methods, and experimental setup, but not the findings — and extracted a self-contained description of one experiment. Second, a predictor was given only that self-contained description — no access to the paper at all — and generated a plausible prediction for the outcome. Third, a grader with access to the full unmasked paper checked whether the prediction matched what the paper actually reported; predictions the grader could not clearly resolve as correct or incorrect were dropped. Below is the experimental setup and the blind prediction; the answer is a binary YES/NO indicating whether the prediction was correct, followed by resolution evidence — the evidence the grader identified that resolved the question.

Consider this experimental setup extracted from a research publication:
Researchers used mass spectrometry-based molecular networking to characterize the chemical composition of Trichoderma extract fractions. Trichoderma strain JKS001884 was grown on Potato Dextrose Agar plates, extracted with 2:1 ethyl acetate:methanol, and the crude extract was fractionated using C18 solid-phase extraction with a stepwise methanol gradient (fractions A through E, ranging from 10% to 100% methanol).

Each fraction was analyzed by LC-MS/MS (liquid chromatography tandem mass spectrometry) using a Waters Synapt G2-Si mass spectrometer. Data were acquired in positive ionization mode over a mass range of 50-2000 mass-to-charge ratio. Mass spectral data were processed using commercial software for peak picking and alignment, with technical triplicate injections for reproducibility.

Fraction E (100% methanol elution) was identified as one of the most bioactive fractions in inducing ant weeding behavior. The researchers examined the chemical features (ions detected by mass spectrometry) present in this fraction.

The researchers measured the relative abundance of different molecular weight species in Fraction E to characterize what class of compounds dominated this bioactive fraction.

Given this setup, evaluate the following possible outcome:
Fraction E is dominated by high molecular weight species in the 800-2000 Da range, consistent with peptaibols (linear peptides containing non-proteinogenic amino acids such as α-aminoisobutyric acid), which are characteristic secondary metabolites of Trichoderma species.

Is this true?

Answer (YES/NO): YES